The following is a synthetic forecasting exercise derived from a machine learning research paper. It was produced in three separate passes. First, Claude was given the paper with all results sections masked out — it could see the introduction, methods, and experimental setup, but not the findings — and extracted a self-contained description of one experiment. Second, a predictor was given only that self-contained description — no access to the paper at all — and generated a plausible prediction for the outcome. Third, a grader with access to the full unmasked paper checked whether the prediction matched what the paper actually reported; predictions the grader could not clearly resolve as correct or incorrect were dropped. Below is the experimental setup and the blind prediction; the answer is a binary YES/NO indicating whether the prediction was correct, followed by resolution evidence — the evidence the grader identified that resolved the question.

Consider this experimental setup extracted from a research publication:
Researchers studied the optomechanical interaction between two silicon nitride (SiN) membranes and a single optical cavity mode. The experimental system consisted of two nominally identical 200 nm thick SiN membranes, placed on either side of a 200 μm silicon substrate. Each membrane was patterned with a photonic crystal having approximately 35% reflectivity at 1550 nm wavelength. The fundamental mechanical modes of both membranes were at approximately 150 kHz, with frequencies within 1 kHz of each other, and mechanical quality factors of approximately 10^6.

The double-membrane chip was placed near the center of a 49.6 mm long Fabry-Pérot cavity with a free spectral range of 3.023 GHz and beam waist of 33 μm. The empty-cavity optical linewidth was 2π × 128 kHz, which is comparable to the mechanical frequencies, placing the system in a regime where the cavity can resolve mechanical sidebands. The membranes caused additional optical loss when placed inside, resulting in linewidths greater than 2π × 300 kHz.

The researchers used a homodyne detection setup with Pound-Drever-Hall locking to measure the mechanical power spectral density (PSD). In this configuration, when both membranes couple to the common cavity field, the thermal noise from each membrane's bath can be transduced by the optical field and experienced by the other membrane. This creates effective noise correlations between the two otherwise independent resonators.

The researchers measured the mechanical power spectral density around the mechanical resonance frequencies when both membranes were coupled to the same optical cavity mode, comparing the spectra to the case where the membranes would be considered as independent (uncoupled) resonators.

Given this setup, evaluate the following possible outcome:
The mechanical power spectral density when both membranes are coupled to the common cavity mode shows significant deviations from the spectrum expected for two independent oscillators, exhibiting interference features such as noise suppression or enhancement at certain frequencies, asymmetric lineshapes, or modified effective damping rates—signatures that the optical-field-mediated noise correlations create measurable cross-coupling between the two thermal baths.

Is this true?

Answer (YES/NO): YES